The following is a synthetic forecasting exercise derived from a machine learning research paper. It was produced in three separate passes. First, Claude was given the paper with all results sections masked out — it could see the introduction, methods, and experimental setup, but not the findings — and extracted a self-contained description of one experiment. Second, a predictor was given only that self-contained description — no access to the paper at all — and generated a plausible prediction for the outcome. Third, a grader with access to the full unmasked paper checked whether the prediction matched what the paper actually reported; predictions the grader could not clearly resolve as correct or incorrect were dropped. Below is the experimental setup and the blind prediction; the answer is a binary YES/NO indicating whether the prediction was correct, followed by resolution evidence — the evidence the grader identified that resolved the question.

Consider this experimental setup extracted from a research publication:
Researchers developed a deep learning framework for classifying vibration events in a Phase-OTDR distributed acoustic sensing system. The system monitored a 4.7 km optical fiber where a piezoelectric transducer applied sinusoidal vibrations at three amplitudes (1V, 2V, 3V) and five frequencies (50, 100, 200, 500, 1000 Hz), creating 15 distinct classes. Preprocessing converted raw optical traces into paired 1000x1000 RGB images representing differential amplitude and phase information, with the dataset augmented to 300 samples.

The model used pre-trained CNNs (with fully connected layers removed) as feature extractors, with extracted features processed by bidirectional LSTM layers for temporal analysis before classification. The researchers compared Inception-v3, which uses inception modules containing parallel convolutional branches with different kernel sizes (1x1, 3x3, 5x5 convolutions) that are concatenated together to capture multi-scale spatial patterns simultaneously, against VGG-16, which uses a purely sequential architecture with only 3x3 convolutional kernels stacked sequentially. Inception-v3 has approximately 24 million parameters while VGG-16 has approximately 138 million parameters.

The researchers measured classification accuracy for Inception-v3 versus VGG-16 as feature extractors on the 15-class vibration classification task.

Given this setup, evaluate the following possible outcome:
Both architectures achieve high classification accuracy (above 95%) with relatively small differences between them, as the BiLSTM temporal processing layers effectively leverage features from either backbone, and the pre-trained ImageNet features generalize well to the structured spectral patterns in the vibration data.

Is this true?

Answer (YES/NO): NO